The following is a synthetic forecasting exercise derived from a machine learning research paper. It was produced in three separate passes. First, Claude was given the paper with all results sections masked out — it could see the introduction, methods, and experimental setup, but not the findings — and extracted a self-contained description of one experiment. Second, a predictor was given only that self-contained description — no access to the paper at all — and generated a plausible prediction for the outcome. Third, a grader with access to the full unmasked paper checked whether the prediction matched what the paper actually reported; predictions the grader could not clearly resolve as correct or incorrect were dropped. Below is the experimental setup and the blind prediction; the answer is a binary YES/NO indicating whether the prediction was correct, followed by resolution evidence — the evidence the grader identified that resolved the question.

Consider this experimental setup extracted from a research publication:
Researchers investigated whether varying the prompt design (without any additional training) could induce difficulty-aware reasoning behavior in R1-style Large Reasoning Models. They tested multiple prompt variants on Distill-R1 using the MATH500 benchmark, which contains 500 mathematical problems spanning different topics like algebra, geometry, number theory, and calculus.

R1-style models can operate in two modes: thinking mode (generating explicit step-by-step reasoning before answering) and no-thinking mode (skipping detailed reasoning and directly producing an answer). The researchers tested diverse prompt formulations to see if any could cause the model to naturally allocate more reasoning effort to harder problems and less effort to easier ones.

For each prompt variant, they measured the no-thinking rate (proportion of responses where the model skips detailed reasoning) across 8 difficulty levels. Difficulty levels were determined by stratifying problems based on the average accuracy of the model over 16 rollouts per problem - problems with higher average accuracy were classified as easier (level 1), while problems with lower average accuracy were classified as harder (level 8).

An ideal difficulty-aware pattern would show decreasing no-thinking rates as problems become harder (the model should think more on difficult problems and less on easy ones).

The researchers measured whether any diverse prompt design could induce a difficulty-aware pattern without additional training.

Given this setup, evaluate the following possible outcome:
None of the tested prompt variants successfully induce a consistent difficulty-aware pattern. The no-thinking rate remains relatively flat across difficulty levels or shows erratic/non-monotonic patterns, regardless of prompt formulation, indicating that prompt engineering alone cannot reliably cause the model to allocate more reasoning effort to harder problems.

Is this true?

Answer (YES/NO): YES